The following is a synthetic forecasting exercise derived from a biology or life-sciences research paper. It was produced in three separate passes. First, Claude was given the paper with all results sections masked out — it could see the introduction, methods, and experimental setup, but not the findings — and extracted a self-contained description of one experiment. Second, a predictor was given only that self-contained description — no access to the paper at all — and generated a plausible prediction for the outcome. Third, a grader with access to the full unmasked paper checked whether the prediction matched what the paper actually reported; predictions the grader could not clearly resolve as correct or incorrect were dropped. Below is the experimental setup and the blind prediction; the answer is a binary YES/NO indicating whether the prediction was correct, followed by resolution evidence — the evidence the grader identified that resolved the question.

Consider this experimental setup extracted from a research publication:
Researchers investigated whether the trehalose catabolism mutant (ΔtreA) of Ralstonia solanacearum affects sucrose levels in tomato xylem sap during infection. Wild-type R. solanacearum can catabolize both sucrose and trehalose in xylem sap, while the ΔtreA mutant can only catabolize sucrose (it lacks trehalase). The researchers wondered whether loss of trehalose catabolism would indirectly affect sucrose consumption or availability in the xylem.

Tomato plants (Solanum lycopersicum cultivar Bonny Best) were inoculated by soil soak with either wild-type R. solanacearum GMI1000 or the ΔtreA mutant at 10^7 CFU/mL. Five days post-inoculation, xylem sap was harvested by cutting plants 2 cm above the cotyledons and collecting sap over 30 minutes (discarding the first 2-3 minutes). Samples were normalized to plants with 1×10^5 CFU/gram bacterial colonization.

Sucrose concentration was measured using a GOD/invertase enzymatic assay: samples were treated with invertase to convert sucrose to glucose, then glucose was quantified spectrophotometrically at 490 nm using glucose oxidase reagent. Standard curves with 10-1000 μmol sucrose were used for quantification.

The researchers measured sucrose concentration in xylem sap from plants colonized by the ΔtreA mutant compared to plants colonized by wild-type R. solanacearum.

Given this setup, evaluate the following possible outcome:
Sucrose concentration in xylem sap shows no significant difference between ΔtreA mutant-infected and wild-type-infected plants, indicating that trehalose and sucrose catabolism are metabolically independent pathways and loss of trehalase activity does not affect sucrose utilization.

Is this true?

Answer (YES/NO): NO